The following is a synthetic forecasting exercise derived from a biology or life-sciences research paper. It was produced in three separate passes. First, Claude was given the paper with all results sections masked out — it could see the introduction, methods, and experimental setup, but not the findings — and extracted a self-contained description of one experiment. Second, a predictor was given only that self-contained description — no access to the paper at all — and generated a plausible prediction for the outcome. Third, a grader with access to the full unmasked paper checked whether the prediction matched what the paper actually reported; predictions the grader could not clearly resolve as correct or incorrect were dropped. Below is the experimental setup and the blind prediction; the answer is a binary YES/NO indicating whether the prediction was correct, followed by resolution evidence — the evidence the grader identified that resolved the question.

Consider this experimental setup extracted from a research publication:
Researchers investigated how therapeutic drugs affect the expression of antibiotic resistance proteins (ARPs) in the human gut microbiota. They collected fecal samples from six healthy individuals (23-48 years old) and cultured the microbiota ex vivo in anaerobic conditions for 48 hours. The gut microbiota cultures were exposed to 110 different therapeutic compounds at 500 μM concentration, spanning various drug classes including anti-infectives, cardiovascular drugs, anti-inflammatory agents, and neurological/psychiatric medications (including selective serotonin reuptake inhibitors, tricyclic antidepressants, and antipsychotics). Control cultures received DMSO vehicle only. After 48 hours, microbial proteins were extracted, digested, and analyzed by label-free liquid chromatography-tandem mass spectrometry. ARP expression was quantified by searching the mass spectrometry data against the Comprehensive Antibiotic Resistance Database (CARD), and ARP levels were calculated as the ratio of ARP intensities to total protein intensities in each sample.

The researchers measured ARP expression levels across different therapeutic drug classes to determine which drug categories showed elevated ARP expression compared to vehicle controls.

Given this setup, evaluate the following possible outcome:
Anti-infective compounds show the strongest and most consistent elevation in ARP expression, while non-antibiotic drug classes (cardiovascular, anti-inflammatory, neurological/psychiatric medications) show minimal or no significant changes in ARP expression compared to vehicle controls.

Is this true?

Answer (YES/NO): NO